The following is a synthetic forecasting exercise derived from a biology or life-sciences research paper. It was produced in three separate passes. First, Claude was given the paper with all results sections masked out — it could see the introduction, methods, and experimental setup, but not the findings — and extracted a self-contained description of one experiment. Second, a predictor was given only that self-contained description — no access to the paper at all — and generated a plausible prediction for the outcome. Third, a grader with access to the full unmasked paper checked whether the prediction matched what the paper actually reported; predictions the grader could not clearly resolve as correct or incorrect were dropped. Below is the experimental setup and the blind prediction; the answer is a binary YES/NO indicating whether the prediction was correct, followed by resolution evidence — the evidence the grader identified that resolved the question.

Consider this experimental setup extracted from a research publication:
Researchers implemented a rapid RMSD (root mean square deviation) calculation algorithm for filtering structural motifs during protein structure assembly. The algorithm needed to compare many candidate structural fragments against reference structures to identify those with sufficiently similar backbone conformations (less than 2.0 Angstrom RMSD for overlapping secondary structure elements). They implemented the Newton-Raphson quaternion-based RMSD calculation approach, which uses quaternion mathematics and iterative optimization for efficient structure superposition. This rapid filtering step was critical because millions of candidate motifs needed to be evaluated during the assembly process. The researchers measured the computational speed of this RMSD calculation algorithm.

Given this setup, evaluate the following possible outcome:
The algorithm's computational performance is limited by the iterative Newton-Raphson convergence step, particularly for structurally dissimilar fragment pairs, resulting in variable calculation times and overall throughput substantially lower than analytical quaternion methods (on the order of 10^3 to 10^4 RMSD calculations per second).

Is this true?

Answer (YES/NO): NO